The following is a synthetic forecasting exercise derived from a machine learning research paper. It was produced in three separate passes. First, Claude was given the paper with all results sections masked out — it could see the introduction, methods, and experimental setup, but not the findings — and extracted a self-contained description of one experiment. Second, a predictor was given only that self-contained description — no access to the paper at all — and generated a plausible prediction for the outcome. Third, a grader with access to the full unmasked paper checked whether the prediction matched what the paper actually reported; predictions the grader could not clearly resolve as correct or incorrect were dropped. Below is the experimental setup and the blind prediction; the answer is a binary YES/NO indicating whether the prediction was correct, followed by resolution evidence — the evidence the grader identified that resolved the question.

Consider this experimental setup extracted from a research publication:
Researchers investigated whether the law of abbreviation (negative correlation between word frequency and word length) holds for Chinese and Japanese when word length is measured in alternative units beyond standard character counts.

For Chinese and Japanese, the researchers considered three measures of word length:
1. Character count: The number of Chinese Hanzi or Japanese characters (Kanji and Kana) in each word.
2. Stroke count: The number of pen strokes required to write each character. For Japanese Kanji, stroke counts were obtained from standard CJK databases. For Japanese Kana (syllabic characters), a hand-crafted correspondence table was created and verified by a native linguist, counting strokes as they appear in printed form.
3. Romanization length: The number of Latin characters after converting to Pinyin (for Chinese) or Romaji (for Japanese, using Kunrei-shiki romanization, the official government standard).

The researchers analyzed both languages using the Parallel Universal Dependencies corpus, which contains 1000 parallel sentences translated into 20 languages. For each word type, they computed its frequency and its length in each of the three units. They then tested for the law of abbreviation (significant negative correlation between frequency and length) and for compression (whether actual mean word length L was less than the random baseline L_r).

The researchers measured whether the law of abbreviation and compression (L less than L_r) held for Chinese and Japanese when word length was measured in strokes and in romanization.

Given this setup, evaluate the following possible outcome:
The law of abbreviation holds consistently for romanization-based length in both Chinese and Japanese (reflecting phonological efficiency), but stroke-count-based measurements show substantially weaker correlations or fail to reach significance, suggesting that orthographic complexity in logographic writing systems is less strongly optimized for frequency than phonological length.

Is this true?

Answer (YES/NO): NO